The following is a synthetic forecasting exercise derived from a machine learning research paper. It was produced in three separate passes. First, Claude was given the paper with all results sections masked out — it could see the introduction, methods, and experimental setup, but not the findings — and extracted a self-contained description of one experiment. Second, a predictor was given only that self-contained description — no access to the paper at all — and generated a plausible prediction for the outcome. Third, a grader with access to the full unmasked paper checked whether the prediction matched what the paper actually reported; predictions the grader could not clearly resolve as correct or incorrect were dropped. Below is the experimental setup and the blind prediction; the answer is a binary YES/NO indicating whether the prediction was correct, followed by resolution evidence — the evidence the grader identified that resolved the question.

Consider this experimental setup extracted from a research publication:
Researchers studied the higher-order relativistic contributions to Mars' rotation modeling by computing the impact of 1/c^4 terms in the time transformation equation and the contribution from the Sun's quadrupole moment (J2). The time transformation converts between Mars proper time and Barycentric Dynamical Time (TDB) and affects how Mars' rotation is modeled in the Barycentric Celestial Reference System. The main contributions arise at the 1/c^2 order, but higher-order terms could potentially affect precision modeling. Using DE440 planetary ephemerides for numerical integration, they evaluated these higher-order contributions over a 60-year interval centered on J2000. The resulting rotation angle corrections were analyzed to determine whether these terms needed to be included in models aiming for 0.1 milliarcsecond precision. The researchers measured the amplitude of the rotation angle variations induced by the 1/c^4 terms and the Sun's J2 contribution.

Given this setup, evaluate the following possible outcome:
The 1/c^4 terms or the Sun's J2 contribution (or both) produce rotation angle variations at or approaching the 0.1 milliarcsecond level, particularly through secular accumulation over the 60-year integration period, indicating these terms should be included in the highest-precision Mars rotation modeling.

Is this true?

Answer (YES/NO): NO